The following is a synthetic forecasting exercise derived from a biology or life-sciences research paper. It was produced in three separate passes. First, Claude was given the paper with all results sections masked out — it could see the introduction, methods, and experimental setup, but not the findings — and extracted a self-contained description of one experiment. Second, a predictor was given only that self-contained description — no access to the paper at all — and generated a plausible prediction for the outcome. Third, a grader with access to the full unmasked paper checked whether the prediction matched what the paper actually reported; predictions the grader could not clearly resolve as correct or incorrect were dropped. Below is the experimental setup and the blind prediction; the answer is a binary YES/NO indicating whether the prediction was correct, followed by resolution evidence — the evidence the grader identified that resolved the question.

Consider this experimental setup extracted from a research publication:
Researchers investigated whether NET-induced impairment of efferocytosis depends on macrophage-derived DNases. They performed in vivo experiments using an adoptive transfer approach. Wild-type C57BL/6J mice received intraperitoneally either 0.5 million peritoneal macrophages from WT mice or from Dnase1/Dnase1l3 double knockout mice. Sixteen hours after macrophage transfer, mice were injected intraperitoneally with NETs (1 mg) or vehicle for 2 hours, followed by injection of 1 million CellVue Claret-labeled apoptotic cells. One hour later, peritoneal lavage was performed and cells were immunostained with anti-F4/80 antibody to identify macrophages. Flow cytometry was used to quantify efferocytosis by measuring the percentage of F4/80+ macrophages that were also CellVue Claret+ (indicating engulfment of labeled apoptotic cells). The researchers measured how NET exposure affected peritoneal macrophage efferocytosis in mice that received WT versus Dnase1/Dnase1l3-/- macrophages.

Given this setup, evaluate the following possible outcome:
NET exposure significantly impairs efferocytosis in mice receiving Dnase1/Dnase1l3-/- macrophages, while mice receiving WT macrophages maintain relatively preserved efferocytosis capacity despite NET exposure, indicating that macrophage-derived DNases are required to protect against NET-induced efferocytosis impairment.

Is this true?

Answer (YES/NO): YES